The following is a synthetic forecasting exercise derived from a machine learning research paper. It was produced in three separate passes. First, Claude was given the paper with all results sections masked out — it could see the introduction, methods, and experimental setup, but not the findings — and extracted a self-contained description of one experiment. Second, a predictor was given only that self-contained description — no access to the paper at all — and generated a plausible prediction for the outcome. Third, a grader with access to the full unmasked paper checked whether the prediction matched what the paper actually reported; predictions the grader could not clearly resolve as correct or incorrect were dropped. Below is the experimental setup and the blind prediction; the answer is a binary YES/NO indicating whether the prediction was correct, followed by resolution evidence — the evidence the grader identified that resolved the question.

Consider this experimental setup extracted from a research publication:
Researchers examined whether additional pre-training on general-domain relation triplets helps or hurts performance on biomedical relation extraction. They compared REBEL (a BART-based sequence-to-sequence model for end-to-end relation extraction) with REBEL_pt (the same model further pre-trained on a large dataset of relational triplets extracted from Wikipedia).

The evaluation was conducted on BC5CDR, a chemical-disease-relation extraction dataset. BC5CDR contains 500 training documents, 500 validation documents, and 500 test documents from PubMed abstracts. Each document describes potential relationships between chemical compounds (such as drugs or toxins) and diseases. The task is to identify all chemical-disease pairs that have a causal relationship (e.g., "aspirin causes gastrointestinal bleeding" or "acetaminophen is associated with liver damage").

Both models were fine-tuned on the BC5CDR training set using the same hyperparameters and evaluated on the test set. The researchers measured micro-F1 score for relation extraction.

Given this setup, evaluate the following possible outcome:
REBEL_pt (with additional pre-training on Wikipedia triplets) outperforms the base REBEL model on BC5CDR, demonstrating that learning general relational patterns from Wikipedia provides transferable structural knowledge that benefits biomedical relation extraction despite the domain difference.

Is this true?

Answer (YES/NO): NO